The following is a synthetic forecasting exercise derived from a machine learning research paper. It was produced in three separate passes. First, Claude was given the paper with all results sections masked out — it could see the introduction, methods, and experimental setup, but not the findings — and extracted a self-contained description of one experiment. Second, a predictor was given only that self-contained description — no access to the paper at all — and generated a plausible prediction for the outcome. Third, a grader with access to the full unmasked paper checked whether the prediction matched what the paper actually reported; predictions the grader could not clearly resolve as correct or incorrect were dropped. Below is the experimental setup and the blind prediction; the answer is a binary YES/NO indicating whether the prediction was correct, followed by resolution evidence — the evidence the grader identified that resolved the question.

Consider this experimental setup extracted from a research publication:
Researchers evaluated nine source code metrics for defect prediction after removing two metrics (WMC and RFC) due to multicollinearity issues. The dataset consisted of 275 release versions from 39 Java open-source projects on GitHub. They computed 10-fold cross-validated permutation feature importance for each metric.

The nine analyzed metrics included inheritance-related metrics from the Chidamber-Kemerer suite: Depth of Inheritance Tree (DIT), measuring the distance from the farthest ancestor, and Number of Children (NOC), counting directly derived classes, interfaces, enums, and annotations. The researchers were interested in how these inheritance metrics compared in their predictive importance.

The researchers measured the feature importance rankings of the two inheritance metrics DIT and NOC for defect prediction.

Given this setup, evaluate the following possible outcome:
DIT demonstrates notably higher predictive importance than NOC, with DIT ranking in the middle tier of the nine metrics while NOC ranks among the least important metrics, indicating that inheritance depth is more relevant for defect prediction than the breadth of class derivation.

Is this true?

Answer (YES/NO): NO